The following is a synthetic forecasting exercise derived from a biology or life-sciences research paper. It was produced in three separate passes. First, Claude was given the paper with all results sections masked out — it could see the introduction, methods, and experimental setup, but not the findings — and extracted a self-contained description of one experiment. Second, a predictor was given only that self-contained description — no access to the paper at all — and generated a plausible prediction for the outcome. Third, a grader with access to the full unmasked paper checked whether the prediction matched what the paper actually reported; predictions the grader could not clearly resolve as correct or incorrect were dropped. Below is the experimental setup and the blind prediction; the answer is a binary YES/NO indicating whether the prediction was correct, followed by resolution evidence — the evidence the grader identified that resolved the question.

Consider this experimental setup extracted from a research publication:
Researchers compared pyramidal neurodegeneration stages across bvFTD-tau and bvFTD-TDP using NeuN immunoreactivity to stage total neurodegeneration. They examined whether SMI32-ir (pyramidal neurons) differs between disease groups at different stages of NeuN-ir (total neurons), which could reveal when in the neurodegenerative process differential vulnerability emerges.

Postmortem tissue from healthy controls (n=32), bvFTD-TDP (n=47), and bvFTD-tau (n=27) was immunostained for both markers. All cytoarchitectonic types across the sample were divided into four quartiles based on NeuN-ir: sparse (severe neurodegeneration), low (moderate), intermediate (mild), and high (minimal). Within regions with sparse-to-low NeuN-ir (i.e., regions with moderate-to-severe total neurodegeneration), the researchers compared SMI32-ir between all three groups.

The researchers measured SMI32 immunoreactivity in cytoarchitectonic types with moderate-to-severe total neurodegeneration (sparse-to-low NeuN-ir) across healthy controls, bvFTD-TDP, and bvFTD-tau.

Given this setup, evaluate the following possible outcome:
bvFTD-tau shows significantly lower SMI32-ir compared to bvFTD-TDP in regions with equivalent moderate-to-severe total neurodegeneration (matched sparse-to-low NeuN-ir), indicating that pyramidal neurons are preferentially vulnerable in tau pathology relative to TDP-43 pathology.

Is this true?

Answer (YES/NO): NO